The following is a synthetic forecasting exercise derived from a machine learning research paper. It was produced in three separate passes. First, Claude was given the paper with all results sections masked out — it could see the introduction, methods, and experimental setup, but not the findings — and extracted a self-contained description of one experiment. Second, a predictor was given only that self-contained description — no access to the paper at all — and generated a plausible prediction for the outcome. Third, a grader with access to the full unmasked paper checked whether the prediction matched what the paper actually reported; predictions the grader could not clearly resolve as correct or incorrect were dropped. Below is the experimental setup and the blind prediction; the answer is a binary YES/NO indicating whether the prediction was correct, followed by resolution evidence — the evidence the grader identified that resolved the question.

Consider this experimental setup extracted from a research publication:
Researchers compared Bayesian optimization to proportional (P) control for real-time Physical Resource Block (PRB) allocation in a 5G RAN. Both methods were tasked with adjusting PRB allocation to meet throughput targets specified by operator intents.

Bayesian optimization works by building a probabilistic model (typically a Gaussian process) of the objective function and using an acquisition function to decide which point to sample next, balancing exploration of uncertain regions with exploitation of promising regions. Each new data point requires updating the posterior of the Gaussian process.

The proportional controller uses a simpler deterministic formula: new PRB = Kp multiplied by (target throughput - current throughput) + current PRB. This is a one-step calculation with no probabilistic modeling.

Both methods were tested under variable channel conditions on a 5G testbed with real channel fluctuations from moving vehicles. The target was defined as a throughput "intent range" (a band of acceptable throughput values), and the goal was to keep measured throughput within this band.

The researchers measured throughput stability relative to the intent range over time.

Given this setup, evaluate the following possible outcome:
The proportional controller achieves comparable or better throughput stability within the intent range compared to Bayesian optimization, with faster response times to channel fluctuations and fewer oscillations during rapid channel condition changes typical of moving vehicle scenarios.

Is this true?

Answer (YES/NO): YES